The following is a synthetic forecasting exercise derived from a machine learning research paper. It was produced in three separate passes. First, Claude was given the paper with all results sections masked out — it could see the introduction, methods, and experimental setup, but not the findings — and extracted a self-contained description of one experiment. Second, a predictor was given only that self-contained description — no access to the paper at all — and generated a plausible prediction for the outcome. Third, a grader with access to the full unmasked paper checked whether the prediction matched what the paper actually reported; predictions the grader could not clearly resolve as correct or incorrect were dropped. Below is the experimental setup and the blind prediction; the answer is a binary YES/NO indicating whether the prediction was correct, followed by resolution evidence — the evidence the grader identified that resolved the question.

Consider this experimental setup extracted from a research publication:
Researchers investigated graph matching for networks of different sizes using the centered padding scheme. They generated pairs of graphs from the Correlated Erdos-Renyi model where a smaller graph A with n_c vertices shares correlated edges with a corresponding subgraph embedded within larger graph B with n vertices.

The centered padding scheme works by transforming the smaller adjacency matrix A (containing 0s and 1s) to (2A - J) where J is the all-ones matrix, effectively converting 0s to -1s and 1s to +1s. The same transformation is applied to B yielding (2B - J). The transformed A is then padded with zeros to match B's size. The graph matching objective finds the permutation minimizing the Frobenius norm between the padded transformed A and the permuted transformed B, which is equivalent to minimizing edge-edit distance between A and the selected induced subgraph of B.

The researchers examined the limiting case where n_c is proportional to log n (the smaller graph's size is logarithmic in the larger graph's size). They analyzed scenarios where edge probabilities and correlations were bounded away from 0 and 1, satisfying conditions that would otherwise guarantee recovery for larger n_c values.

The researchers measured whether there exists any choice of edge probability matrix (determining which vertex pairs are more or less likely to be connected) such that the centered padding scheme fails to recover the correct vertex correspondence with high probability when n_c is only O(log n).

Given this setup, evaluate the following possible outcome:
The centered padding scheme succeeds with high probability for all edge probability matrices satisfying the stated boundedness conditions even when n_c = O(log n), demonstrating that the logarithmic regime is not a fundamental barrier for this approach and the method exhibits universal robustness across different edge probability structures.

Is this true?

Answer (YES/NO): NO